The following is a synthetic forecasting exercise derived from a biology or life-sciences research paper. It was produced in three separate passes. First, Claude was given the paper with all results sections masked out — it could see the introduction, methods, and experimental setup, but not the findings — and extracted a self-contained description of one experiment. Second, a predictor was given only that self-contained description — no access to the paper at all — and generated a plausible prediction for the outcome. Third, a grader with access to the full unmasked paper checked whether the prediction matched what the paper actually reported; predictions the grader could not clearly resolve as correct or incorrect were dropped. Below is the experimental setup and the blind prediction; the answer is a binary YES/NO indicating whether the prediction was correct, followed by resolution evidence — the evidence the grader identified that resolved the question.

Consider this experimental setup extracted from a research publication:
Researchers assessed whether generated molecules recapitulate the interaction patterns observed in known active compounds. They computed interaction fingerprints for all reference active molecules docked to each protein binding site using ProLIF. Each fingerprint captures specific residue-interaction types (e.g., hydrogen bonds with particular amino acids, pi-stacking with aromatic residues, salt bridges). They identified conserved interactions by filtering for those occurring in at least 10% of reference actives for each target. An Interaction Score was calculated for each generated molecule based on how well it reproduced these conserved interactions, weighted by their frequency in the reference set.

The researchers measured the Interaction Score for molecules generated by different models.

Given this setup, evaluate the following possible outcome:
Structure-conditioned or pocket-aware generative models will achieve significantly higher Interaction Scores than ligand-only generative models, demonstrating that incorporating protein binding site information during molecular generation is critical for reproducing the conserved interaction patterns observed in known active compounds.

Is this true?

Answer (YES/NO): YES